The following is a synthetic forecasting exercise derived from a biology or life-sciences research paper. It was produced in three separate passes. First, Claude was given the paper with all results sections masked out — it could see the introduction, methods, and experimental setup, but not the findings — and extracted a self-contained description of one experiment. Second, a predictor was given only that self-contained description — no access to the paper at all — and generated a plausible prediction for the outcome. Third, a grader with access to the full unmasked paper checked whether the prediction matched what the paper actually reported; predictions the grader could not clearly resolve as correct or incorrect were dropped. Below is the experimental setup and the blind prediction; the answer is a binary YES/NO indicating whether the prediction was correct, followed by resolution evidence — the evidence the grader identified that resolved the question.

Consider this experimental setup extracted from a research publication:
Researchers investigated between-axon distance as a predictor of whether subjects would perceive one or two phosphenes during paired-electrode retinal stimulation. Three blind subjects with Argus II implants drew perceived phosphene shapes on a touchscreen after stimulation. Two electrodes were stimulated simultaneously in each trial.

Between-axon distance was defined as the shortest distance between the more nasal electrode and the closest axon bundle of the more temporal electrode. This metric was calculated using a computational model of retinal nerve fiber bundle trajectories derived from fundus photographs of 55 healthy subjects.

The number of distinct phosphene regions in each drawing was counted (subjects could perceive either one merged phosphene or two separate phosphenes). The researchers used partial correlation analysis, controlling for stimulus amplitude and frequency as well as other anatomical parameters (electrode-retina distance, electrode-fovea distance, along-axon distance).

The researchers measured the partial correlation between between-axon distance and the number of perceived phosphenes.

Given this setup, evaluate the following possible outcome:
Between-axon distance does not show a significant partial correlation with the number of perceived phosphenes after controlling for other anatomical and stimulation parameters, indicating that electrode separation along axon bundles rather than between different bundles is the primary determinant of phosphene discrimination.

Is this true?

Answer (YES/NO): NO